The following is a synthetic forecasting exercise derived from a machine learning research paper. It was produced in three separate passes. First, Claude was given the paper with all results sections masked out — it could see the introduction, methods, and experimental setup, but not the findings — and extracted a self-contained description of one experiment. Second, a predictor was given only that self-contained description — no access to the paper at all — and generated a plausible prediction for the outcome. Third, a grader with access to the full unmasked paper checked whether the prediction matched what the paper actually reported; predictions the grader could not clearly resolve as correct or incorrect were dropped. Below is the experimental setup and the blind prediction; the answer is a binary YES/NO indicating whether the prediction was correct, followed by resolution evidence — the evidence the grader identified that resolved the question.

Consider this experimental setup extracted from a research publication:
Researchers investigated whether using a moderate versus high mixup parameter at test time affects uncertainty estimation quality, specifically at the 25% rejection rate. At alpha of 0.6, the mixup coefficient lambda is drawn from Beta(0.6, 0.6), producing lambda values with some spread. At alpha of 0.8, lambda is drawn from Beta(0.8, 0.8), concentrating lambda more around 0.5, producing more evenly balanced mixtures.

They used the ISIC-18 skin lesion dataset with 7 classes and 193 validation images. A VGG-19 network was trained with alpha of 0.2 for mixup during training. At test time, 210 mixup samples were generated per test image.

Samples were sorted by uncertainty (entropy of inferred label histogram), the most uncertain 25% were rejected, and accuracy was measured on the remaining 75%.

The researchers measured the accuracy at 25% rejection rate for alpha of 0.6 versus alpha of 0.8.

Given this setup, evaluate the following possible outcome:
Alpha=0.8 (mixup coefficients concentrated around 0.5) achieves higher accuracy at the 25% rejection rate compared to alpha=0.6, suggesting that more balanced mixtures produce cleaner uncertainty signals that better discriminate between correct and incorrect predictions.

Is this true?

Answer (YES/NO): NO